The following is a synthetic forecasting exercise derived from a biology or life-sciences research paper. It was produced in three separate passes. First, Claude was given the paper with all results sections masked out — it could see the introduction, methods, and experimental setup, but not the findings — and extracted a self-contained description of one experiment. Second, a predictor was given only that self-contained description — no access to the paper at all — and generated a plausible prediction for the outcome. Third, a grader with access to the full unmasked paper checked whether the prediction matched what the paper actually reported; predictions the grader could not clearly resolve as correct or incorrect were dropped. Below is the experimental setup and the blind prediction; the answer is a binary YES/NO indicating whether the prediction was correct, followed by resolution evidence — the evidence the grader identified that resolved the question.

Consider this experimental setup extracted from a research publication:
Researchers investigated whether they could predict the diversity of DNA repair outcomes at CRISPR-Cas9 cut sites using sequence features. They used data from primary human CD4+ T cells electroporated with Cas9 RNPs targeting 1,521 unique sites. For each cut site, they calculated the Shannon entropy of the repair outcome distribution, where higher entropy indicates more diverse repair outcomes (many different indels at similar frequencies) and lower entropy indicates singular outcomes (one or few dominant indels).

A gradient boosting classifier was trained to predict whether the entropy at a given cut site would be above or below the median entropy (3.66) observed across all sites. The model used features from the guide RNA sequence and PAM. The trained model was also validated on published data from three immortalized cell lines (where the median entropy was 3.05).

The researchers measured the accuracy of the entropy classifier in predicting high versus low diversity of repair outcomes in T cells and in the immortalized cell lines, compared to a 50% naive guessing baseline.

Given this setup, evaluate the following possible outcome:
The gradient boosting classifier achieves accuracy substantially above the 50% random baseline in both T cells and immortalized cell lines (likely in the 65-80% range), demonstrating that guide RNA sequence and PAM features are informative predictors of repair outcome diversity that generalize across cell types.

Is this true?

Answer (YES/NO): YES